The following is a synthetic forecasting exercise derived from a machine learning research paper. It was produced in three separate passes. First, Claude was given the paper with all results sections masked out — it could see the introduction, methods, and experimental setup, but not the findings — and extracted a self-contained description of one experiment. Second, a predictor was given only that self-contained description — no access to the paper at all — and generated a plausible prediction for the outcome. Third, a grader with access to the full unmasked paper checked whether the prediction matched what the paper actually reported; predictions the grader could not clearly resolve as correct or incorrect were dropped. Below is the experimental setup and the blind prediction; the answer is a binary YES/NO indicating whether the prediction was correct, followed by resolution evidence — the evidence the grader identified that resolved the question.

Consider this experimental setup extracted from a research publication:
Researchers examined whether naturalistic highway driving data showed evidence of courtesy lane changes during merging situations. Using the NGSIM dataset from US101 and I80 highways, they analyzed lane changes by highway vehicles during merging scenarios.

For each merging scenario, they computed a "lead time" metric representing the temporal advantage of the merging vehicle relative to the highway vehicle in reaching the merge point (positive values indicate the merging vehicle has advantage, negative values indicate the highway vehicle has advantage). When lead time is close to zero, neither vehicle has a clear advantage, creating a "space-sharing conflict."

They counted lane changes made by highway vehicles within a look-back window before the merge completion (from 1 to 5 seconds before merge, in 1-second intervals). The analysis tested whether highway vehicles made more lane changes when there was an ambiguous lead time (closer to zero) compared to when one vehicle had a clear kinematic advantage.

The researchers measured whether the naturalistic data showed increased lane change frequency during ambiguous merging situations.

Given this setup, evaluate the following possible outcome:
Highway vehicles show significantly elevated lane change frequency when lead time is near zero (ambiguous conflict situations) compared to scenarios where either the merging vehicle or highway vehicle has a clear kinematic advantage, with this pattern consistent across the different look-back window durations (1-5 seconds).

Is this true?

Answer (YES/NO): NO